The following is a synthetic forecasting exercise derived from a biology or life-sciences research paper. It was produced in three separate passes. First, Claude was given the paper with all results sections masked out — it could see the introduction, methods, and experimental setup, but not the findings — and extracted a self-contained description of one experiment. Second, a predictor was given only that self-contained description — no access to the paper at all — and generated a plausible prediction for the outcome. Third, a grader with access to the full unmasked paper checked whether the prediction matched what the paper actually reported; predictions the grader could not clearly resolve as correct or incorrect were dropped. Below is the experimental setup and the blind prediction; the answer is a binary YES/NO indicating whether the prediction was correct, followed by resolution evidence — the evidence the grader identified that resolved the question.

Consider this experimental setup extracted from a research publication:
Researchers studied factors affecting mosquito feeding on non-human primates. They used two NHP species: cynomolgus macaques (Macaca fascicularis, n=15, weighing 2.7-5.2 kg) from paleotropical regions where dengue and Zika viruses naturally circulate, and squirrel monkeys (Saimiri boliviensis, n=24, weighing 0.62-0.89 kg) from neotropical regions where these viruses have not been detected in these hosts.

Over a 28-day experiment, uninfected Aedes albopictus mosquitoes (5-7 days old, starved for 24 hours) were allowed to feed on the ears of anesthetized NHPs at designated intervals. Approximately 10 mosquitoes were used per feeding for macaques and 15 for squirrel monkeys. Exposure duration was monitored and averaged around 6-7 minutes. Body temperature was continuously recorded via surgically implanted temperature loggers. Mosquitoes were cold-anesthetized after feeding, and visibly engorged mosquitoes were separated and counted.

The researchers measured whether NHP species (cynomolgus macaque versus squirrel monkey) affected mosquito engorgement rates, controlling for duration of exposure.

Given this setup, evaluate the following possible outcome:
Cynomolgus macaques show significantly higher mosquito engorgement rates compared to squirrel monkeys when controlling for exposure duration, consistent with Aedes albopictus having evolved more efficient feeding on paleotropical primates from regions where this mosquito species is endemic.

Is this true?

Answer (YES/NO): NO